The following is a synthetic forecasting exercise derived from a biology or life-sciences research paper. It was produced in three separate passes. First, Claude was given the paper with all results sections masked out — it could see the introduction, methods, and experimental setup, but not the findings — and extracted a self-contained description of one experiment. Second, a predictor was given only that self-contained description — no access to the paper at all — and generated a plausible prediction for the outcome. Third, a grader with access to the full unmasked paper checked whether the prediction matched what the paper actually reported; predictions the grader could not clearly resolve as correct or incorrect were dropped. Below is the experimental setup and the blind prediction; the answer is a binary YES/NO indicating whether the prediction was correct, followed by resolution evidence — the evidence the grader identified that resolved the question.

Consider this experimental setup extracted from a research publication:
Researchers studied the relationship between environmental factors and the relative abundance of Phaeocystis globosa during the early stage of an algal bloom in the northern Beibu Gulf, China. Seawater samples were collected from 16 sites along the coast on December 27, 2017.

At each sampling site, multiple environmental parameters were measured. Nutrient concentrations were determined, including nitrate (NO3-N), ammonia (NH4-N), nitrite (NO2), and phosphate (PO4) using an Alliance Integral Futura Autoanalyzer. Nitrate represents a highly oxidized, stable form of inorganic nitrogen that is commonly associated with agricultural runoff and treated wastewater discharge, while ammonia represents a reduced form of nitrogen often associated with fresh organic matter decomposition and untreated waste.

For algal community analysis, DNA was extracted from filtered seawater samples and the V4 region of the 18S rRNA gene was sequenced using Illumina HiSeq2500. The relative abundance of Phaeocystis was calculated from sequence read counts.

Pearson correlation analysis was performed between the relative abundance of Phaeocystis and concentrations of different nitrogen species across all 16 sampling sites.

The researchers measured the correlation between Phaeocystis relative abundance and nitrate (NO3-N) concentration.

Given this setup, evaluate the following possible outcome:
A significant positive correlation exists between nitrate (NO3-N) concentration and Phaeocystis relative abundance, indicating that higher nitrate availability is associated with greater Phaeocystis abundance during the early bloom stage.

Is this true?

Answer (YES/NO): YES